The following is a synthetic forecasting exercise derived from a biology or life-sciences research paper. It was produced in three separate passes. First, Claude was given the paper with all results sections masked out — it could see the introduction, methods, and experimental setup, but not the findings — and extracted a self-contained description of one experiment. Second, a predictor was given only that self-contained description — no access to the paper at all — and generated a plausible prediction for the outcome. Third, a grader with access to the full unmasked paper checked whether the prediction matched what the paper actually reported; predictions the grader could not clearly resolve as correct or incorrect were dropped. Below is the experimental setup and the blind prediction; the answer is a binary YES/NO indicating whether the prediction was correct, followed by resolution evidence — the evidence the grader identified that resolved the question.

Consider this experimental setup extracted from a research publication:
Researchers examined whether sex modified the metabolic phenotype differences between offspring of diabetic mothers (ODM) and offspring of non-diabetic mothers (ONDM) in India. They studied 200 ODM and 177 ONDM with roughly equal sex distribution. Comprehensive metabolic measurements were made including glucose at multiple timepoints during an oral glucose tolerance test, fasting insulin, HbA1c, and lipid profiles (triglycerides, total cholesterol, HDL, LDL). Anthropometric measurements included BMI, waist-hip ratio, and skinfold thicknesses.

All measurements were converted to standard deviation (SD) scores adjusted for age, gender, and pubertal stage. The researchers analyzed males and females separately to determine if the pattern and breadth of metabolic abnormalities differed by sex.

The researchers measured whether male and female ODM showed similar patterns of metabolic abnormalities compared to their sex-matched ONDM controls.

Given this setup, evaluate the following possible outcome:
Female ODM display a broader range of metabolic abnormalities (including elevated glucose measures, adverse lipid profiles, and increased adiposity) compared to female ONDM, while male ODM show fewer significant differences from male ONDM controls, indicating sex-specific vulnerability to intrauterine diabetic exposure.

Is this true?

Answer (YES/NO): NO